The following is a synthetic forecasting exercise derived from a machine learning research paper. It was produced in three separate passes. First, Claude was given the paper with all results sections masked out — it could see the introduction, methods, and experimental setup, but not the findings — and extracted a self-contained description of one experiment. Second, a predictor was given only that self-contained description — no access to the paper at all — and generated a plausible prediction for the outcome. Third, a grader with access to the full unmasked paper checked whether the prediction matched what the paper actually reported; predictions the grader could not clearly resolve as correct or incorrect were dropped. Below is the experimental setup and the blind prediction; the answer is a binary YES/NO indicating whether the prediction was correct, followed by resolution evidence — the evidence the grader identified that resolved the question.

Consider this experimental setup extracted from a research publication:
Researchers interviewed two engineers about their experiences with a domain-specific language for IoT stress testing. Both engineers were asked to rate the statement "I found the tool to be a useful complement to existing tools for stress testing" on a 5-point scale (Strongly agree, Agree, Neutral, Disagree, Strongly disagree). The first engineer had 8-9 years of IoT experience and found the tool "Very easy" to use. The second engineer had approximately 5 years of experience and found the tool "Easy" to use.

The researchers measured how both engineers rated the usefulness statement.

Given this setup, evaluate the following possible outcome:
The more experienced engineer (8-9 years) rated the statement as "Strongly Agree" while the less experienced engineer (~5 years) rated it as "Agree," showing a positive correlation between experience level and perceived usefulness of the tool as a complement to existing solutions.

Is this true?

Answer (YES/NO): NO